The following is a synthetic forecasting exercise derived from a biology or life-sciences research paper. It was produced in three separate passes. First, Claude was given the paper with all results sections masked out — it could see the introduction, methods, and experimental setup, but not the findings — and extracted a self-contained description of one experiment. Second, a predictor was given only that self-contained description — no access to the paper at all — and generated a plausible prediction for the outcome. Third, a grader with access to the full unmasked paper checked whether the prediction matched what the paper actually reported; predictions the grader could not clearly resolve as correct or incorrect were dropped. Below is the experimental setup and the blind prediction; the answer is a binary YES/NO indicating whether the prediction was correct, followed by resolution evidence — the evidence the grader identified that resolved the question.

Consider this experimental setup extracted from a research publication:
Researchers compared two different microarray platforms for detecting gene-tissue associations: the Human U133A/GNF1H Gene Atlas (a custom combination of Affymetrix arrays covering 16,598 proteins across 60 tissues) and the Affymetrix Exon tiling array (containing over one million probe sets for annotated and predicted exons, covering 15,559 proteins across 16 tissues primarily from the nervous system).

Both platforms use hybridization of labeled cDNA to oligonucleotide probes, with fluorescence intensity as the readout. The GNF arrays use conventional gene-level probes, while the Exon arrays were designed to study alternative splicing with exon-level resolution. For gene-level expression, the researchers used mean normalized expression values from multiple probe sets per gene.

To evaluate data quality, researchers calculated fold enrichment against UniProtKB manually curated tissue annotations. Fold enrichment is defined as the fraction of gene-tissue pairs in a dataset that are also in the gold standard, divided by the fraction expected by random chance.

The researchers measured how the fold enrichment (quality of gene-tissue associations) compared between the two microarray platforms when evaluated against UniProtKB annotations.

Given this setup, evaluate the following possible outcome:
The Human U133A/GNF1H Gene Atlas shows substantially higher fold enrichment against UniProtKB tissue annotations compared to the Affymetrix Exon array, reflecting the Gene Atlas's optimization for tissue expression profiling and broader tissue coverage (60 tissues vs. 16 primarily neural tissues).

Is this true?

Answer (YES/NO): NO